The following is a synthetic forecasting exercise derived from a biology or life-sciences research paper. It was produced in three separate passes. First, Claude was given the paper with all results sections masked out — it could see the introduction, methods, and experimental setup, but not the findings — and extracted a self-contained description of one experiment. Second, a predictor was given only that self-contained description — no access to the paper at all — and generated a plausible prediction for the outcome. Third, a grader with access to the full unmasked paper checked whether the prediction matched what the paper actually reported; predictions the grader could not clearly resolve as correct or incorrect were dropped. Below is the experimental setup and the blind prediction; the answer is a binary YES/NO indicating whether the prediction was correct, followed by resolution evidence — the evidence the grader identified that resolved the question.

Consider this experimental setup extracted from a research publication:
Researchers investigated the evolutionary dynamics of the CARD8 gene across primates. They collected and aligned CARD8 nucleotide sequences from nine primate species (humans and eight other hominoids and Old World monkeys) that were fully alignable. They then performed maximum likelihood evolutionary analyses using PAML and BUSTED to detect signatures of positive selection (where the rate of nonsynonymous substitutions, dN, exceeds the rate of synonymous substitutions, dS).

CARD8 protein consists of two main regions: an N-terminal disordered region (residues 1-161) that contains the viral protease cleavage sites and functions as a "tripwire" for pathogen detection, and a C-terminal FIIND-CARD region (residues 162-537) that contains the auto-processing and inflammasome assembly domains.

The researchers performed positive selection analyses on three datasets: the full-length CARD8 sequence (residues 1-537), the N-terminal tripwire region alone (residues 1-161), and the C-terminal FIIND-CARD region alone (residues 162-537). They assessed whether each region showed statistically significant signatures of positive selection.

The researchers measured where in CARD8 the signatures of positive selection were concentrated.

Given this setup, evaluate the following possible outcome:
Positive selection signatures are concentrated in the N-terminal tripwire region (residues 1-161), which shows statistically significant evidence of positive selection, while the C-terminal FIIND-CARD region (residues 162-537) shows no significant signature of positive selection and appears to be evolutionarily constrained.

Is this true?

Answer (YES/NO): YES